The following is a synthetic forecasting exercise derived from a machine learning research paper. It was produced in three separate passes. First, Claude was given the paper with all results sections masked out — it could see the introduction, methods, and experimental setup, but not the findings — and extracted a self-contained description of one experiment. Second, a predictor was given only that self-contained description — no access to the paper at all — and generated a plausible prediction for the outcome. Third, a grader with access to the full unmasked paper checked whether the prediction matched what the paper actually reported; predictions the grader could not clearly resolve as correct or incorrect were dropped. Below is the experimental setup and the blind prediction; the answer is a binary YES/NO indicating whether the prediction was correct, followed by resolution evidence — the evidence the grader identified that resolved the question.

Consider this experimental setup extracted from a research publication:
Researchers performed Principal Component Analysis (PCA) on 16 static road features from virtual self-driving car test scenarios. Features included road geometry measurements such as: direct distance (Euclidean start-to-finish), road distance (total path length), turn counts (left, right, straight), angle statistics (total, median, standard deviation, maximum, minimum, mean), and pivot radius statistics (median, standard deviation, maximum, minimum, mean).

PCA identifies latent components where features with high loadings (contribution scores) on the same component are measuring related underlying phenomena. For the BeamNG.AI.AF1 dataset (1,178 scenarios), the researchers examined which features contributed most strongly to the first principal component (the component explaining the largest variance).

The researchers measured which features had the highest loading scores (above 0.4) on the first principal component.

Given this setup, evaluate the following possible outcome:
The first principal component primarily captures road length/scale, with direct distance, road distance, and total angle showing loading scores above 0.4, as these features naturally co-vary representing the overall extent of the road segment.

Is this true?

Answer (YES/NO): NO